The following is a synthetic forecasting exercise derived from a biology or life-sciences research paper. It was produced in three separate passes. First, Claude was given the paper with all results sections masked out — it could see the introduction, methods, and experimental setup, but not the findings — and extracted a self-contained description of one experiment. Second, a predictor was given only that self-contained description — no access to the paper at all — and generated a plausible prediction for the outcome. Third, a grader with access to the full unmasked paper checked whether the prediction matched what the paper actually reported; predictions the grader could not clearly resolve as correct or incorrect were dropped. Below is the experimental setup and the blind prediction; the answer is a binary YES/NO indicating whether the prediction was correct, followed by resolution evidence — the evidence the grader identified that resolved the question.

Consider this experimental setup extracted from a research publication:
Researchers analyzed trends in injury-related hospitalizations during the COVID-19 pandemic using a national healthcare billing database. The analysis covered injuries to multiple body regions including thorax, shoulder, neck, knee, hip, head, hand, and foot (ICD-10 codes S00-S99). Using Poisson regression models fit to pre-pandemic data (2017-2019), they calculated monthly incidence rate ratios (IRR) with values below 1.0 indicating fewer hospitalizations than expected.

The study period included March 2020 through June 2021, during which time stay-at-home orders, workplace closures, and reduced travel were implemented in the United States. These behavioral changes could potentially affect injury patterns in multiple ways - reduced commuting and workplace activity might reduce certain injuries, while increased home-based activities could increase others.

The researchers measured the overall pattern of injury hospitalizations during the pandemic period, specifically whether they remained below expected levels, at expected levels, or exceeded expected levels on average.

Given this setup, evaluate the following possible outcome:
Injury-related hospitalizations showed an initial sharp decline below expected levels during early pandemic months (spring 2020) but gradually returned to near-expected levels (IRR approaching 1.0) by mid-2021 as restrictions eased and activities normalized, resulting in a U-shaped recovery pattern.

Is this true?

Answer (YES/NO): NO